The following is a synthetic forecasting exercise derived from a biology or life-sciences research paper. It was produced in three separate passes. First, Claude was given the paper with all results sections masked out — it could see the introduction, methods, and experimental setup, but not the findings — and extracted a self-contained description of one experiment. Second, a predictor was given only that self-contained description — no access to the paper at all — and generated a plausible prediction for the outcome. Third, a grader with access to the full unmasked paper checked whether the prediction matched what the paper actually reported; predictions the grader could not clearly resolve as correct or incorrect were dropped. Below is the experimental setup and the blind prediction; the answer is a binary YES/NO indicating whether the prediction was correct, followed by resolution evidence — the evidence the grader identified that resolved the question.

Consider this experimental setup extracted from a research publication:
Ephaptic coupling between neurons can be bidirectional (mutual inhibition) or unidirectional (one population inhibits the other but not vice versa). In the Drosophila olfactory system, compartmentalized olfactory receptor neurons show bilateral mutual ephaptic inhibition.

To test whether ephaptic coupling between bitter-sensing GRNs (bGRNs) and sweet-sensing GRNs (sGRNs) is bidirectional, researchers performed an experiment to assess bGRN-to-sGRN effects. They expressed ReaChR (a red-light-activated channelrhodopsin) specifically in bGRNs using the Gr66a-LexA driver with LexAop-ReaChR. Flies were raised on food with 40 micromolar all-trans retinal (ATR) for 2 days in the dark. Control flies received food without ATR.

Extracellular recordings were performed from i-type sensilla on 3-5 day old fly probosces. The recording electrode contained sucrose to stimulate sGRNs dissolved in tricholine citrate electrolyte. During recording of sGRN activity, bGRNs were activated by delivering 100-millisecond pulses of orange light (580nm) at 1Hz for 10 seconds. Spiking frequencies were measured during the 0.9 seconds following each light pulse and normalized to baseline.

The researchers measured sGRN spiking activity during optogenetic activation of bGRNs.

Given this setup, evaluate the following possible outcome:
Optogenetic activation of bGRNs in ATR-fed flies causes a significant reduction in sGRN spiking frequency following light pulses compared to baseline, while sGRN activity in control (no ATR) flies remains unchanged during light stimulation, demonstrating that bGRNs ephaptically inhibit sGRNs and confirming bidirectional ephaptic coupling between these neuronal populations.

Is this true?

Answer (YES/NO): NO